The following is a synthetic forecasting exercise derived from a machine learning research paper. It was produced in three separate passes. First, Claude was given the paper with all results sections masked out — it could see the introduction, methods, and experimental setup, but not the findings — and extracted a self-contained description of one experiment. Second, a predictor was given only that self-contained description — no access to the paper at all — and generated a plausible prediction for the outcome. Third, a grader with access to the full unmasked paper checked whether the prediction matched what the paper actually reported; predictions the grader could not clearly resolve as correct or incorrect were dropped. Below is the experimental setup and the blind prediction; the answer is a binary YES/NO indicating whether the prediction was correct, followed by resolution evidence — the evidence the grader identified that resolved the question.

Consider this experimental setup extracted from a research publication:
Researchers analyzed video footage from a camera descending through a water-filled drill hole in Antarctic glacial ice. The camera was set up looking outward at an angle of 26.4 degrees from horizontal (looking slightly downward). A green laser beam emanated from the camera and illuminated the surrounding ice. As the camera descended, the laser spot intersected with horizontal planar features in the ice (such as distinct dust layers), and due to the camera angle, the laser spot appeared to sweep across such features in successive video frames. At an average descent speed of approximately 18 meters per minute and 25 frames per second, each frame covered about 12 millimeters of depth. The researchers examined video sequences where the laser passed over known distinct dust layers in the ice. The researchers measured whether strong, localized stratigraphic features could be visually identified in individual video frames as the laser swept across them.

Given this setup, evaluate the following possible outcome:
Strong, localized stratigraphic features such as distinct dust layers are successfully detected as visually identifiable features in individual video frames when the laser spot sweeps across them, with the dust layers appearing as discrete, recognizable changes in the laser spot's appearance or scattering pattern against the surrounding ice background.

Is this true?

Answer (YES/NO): YES